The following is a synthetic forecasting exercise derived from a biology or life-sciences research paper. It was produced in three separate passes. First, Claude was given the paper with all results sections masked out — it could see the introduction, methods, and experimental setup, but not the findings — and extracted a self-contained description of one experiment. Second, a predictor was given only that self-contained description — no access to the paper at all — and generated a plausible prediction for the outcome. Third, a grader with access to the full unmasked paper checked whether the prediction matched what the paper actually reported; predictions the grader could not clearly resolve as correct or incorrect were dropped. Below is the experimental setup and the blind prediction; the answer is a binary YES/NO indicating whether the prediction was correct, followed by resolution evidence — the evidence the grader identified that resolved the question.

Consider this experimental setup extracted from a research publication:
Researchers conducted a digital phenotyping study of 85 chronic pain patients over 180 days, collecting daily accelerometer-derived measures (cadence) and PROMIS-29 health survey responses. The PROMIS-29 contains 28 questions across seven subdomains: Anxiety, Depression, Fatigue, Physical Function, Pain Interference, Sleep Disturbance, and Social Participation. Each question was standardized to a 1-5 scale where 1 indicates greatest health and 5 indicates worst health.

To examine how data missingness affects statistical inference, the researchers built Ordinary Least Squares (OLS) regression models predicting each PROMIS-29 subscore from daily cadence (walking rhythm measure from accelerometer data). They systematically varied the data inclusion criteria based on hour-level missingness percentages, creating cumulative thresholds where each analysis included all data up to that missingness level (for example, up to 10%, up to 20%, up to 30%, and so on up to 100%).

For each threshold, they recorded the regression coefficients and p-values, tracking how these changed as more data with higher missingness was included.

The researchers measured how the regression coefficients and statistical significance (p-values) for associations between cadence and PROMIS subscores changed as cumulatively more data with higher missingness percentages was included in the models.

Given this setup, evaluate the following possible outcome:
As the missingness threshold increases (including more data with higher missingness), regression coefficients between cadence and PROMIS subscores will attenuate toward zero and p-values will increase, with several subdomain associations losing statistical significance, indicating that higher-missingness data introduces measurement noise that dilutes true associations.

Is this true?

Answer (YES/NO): NO